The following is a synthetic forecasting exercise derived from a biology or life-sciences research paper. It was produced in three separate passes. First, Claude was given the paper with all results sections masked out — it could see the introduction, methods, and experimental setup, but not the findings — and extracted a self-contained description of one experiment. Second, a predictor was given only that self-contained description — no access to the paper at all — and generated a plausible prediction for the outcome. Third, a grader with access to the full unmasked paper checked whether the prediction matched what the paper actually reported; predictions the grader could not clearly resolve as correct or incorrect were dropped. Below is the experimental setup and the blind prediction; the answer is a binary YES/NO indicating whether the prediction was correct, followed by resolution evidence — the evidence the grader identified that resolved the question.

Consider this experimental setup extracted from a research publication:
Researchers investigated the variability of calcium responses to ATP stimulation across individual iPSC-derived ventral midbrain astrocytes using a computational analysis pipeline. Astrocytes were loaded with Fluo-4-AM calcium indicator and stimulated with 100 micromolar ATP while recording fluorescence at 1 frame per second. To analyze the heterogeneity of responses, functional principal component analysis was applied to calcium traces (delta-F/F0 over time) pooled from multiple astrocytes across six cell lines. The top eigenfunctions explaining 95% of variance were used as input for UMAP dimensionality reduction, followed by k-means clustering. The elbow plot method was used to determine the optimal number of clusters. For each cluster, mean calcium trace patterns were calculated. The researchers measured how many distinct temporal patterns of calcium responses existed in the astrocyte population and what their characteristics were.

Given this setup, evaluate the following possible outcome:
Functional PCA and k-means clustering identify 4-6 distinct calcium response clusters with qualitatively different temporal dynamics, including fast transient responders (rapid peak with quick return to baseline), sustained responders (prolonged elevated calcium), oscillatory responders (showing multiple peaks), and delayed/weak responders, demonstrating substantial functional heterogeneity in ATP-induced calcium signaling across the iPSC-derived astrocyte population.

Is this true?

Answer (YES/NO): NO